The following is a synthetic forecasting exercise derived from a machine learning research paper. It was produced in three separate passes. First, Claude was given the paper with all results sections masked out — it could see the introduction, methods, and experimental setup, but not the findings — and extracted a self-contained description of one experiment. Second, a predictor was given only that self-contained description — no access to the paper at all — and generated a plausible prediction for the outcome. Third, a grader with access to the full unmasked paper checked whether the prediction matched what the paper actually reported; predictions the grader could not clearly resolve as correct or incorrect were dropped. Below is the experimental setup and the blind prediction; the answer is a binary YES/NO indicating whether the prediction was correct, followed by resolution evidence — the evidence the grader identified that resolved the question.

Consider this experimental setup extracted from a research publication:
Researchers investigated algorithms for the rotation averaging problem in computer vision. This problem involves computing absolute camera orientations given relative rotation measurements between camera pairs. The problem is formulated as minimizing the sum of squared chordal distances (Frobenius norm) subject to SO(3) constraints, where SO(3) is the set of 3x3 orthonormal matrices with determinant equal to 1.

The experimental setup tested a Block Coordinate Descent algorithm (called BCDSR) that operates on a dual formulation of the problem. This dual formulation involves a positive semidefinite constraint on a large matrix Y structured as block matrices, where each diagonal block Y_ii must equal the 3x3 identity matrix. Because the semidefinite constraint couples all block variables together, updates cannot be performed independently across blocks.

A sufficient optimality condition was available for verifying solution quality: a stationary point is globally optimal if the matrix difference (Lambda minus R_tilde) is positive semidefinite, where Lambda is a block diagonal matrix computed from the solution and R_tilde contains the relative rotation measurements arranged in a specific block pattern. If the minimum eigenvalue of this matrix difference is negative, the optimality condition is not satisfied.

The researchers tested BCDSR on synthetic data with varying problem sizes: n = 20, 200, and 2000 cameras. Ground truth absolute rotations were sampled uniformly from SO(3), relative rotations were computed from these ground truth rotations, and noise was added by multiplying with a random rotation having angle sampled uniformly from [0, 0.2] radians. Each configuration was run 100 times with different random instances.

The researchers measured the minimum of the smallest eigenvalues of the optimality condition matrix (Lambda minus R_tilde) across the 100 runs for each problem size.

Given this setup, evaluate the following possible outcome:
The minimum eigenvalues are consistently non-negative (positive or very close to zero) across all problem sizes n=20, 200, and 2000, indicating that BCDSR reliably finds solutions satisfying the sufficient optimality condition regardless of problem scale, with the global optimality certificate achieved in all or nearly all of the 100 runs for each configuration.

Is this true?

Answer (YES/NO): NO